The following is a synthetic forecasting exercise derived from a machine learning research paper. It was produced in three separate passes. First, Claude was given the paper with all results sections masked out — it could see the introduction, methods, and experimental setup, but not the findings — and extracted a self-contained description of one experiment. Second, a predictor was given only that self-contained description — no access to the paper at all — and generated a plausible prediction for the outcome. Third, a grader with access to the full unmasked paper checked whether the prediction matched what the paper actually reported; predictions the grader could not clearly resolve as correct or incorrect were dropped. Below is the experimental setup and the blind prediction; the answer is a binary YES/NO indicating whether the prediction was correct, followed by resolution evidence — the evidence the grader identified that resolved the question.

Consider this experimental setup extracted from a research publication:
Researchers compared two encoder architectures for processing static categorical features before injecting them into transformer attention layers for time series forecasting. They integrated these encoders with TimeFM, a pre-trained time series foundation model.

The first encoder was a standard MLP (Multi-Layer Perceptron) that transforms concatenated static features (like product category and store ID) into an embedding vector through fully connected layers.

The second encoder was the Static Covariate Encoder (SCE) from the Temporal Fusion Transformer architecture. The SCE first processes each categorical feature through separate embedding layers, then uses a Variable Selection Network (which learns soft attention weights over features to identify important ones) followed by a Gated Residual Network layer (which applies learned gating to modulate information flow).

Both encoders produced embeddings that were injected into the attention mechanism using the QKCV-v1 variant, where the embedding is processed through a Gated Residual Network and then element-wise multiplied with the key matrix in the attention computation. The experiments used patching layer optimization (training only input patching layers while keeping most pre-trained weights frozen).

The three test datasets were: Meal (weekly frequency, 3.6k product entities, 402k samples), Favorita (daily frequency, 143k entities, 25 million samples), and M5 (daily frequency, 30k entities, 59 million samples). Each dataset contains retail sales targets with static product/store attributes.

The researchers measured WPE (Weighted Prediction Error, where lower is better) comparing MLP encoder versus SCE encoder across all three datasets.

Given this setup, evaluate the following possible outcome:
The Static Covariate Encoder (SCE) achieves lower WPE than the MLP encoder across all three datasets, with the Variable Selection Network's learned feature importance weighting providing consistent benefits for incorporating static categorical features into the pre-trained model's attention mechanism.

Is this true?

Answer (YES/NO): NO